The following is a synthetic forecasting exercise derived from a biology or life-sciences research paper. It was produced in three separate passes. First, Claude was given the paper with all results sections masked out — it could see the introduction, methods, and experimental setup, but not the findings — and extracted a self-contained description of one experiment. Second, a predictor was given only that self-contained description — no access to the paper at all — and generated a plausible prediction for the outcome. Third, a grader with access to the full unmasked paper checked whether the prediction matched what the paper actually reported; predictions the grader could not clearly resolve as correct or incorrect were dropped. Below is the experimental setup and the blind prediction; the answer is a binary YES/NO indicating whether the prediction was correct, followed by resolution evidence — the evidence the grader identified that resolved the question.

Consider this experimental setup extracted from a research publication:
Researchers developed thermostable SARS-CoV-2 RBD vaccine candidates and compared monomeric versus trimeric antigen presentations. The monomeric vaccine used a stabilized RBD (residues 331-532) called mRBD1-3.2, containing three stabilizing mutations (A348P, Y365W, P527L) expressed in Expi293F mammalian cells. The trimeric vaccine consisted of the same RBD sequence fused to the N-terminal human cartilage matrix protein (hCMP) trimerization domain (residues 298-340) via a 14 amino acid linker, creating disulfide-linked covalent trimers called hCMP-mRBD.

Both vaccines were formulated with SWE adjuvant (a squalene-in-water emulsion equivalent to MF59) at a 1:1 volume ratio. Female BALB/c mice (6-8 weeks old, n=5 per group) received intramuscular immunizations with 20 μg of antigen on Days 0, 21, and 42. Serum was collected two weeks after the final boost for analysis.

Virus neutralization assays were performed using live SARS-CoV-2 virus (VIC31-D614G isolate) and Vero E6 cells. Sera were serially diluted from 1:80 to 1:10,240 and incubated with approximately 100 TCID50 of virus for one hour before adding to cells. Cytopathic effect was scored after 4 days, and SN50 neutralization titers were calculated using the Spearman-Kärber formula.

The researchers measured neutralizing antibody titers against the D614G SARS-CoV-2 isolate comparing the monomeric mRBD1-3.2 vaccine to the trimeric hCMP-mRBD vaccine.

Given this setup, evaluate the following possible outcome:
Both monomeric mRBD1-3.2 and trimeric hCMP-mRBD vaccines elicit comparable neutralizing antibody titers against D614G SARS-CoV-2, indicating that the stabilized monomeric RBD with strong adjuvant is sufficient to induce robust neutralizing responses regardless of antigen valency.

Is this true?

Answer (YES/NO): YES